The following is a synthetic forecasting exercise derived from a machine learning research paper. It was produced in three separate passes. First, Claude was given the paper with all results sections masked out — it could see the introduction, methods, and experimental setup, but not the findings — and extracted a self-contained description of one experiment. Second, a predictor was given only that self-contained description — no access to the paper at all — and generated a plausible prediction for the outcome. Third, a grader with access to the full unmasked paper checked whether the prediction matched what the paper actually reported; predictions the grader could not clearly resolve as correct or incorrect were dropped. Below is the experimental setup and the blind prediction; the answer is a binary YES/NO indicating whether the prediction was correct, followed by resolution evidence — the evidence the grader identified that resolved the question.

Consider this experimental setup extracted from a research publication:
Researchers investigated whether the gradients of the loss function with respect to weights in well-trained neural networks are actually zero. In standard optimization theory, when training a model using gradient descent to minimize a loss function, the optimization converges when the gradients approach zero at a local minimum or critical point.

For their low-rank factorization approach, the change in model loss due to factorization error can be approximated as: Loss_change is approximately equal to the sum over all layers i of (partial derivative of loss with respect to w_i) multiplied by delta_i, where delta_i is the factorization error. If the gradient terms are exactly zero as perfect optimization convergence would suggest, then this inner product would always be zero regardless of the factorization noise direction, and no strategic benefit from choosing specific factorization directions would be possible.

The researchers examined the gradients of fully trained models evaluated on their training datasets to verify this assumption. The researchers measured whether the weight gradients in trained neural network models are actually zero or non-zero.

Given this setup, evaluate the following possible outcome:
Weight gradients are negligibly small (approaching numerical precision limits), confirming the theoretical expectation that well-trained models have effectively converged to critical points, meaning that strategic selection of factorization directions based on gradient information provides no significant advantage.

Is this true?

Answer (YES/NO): NO